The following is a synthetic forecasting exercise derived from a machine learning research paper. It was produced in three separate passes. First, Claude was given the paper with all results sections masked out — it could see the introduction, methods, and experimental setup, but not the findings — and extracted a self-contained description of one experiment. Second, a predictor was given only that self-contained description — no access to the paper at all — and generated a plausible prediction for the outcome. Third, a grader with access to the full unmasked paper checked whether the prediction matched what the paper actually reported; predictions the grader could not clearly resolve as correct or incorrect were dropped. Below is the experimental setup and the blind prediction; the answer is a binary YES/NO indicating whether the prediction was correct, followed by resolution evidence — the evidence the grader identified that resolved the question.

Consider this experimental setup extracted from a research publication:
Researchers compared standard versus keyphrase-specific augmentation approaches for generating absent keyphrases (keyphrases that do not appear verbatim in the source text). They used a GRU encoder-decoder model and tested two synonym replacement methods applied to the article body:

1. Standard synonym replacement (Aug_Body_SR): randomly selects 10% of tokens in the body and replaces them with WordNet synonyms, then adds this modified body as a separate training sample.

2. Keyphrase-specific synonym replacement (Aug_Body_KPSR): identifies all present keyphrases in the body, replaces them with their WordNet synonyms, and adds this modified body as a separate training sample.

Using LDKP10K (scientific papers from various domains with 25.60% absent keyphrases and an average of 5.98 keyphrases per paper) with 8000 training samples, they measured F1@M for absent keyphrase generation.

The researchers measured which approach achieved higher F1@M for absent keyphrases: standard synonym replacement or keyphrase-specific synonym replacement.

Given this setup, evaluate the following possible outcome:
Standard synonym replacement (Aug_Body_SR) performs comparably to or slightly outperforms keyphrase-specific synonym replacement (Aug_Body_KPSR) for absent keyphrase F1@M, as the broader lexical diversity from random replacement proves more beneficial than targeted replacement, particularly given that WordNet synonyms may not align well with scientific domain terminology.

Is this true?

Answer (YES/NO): NO